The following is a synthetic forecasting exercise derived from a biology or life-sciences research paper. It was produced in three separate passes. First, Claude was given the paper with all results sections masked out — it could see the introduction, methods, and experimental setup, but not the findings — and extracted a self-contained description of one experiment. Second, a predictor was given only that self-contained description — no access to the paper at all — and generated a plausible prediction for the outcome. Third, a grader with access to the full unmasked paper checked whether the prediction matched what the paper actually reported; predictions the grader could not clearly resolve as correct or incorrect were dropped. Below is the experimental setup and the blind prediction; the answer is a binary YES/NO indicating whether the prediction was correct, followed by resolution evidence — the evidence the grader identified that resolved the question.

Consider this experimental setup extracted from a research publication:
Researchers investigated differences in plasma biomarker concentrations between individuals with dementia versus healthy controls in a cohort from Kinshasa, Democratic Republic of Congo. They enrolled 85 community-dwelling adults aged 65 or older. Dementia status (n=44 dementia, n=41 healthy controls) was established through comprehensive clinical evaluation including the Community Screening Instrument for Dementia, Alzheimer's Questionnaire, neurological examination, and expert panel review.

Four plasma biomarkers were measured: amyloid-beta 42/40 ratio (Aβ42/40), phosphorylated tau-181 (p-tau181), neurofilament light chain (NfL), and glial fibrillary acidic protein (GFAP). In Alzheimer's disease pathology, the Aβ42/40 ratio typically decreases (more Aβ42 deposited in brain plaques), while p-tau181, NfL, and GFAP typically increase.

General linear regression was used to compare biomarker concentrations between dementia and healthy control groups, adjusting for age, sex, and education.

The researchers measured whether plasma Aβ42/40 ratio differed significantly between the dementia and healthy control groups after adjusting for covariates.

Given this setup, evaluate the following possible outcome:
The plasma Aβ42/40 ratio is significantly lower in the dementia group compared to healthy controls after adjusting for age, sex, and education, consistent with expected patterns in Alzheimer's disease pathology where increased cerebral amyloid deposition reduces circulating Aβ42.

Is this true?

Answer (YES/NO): NO